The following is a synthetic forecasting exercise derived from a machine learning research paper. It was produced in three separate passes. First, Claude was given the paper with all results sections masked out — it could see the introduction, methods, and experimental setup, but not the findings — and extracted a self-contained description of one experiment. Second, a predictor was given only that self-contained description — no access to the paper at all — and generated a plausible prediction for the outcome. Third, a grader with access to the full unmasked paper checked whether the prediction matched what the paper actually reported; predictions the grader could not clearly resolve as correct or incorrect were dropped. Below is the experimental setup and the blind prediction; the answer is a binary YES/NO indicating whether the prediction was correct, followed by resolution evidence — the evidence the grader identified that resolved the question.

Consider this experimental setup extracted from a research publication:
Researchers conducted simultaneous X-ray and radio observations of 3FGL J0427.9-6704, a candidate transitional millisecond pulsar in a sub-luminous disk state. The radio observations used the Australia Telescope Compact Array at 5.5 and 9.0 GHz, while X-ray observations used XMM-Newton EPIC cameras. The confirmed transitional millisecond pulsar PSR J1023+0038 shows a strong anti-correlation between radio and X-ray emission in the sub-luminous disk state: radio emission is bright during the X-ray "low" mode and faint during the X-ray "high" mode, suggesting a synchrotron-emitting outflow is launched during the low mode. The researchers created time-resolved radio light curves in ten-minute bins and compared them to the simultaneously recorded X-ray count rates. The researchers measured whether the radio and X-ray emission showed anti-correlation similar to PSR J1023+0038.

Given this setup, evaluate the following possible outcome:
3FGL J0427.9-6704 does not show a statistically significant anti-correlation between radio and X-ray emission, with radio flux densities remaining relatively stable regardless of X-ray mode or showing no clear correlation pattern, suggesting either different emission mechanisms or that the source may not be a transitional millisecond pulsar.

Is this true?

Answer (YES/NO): NO